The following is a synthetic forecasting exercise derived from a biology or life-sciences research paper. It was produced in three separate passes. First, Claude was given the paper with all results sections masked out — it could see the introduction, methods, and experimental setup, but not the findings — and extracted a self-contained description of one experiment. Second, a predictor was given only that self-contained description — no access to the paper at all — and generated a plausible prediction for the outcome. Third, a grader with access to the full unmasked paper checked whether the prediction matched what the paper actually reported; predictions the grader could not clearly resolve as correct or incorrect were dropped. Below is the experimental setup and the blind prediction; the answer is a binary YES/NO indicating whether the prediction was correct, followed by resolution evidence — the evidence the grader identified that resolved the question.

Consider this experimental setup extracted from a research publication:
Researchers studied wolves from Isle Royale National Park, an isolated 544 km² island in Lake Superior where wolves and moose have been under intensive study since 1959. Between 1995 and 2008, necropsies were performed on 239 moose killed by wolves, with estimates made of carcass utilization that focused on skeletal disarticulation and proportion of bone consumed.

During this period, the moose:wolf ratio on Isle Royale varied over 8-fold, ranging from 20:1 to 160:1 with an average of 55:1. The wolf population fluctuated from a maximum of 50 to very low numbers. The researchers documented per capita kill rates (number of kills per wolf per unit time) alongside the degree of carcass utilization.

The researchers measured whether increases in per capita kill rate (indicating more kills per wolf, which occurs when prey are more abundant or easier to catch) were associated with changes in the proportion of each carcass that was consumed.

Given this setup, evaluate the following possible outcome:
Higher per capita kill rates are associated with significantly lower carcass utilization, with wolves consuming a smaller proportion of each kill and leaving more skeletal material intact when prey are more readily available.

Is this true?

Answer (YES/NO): YES